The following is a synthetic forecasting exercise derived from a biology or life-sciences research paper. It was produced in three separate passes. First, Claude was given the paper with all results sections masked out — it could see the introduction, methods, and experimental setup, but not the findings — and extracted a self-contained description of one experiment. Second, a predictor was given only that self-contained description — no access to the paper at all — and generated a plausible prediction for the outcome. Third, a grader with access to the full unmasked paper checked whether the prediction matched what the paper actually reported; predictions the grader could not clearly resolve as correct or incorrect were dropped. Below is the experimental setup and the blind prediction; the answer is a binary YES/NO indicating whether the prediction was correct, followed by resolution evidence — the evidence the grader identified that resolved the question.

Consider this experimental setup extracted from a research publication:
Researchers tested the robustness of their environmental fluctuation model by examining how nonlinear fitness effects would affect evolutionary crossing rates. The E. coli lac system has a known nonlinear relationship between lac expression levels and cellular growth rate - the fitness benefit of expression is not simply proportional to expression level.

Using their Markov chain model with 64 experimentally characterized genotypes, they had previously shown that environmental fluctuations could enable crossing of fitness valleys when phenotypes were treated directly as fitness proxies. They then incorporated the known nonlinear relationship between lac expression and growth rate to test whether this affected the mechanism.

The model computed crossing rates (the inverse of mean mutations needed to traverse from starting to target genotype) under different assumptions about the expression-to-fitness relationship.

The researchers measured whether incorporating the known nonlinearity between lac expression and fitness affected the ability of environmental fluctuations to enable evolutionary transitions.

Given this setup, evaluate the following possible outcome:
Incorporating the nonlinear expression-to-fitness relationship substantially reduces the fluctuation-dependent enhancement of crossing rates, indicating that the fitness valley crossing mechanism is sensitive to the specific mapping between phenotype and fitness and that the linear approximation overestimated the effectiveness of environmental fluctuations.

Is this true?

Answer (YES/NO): NO